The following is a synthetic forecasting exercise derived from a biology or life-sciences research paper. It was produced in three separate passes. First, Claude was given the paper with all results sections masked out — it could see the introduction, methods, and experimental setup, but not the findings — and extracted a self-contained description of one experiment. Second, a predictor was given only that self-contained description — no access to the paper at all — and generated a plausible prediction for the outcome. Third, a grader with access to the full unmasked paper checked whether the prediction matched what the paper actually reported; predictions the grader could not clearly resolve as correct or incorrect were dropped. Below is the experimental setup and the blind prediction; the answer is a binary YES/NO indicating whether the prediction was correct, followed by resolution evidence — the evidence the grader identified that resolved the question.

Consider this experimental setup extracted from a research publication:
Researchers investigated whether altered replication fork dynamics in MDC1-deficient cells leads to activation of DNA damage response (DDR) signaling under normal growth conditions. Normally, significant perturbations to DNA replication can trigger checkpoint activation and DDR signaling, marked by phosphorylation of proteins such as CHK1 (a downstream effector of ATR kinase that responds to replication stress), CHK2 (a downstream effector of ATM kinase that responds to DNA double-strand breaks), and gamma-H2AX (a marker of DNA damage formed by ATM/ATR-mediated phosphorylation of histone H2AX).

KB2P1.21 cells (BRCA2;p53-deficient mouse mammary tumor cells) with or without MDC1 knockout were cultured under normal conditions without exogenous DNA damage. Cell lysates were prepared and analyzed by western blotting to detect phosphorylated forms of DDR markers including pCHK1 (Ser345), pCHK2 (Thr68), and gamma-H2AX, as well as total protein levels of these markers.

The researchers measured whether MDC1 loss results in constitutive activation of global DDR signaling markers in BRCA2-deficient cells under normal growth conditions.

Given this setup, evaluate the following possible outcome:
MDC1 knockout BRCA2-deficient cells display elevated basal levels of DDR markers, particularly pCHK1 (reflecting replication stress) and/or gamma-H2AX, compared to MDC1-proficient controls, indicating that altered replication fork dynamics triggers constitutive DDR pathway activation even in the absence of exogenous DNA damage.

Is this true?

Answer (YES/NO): NO